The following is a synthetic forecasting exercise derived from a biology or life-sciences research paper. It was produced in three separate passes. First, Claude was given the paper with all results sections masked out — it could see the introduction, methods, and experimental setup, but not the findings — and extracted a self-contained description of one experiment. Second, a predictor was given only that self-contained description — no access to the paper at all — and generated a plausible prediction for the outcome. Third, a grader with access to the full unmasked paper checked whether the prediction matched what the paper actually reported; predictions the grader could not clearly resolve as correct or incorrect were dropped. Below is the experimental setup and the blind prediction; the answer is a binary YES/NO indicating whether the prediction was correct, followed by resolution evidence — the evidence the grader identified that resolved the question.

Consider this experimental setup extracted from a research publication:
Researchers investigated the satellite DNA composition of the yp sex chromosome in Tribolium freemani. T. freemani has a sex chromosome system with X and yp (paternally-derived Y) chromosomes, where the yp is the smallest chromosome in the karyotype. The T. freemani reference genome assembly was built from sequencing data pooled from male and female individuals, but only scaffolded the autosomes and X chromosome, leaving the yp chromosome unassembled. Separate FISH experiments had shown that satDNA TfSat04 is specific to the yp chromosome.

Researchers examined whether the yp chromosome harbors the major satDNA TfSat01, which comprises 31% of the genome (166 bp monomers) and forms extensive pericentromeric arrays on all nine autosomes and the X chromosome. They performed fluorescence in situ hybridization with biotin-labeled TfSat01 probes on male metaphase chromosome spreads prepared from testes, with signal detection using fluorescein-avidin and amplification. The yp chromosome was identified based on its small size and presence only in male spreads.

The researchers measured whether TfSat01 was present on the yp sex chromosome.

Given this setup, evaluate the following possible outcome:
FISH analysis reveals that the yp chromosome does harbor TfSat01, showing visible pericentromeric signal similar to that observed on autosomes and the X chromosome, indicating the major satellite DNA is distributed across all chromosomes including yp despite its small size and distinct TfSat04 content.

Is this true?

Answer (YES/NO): NO